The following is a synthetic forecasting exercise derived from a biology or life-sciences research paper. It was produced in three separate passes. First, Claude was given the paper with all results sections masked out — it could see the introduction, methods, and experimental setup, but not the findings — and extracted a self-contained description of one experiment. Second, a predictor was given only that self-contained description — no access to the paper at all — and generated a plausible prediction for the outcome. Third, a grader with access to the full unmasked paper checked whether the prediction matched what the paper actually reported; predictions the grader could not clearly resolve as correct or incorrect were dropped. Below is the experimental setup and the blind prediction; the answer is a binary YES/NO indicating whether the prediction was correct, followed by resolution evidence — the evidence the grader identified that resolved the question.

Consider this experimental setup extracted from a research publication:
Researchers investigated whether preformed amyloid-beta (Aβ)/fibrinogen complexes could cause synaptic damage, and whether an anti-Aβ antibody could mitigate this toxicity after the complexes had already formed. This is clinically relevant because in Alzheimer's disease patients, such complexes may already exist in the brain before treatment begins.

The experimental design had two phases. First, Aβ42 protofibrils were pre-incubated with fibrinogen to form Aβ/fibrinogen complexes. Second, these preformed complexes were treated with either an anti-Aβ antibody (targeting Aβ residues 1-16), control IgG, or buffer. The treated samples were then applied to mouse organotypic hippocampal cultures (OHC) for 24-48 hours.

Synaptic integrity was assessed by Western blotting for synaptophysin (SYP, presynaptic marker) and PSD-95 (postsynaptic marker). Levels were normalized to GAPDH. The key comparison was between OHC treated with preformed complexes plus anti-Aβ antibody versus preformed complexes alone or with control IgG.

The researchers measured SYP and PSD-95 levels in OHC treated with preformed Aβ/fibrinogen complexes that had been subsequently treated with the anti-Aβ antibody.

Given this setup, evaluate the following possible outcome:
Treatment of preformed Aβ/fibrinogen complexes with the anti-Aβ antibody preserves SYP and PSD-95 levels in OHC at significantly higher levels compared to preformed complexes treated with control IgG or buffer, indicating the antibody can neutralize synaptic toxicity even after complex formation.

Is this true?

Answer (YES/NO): YES